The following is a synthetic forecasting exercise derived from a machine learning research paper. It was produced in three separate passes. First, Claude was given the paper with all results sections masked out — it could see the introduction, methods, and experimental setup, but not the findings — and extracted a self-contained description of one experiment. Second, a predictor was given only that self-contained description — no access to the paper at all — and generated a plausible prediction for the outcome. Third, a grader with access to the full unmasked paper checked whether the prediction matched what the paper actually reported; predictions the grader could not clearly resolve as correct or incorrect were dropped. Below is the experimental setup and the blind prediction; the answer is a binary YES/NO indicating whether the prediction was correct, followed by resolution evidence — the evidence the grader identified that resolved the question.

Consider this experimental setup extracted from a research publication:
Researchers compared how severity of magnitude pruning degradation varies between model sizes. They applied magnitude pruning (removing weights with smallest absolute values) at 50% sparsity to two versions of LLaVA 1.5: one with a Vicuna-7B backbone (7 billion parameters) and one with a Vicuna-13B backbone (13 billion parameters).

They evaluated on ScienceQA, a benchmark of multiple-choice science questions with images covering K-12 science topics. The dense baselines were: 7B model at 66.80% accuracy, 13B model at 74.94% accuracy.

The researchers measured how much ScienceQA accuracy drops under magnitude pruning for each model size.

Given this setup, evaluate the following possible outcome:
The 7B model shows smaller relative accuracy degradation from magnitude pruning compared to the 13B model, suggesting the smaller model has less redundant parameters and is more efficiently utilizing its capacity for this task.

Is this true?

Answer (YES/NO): NO